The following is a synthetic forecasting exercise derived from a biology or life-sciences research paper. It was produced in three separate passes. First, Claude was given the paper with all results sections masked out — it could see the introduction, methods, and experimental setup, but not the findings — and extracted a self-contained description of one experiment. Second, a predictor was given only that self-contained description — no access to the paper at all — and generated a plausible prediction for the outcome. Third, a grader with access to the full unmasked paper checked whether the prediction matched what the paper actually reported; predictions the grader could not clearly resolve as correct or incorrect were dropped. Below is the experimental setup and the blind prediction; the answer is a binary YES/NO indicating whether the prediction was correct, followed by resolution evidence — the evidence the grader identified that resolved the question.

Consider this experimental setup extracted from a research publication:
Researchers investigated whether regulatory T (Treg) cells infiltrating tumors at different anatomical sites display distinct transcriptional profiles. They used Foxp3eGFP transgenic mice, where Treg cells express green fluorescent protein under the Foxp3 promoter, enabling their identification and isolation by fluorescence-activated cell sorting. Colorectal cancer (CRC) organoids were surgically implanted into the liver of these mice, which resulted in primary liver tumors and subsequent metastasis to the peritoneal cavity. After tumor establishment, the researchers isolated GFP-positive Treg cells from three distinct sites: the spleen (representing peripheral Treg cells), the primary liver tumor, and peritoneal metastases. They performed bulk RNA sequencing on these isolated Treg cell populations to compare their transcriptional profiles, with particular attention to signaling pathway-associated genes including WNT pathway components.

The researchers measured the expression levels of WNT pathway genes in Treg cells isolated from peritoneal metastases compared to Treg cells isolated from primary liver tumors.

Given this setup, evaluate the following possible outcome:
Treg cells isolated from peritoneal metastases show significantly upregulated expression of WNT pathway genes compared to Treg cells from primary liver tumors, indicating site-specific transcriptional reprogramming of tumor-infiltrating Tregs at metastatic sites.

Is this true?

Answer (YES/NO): YES